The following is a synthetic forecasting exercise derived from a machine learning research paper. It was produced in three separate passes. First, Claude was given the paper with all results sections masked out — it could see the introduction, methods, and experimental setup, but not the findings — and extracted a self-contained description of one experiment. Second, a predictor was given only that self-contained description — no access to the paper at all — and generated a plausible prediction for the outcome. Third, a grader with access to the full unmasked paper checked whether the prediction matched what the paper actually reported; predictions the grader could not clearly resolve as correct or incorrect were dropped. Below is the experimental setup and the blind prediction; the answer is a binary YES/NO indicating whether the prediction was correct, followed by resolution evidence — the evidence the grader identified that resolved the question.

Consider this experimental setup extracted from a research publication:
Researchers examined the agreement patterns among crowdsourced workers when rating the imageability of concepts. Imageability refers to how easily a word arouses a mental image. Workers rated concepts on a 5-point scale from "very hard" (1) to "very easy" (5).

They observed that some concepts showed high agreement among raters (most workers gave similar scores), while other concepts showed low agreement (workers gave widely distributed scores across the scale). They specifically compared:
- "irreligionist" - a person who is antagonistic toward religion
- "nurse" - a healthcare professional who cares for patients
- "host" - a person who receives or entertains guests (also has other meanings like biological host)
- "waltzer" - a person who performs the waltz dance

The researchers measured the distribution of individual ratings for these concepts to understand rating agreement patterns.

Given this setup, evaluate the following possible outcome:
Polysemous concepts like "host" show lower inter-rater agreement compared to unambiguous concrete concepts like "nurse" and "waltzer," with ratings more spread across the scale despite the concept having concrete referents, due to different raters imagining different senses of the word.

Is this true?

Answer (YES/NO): NO